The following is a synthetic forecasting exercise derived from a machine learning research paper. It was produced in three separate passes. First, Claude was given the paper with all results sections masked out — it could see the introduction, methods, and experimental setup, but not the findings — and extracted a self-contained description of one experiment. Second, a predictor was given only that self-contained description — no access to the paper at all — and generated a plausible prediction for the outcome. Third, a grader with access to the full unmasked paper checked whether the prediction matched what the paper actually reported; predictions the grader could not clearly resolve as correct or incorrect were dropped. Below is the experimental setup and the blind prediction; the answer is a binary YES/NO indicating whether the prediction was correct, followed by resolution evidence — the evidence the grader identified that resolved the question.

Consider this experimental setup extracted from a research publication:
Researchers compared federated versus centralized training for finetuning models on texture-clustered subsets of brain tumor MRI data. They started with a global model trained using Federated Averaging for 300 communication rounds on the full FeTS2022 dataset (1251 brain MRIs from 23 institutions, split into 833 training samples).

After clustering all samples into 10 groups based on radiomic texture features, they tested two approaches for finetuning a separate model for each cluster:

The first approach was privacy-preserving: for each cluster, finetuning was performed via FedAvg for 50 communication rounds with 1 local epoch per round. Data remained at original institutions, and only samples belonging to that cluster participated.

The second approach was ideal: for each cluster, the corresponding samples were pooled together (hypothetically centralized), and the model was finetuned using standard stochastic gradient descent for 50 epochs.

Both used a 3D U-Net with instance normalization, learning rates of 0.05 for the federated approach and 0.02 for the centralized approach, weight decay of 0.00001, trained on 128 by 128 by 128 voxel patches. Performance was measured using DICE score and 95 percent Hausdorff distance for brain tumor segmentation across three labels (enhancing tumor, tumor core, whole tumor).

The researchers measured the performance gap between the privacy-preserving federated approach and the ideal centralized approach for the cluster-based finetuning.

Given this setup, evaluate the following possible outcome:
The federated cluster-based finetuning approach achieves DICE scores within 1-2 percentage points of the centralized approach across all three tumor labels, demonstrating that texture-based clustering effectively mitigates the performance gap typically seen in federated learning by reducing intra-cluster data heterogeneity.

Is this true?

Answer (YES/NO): YES